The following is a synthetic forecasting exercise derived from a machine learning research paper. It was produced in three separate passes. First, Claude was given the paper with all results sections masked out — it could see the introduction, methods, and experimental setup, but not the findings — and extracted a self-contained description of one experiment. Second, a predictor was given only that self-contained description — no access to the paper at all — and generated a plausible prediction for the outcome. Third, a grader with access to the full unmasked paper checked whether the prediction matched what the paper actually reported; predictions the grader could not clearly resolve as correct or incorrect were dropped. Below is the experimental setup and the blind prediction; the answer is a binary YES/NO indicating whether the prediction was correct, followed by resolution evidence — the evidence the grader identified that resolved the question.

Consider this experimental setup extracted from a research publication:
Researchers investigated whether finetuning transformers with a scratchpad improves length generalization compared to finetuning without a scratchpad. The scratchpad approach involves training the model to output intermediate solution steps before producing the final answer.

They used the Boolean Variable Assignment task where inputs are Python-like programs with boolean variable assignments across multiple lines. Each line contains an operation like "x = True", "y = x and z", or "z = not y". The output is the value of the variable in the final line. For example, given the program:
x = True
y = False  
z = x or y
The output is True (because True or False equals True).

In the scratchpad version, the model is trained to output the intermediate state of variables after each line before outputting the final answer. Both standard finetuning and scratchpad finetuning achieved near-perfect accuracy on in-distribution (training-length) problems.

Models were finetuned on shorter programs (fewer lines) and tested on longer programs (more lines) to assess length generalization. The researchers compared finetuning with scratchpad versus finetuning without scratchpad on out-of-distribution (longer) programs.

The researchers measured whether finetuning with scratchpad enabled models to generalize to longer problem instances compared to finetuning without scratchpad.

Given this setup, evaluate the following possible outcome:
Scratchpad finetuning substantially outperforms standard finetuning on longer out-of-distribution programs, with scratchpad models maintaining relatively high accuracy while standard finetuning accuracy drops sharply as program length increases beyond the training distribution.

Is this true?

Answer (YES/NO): NO